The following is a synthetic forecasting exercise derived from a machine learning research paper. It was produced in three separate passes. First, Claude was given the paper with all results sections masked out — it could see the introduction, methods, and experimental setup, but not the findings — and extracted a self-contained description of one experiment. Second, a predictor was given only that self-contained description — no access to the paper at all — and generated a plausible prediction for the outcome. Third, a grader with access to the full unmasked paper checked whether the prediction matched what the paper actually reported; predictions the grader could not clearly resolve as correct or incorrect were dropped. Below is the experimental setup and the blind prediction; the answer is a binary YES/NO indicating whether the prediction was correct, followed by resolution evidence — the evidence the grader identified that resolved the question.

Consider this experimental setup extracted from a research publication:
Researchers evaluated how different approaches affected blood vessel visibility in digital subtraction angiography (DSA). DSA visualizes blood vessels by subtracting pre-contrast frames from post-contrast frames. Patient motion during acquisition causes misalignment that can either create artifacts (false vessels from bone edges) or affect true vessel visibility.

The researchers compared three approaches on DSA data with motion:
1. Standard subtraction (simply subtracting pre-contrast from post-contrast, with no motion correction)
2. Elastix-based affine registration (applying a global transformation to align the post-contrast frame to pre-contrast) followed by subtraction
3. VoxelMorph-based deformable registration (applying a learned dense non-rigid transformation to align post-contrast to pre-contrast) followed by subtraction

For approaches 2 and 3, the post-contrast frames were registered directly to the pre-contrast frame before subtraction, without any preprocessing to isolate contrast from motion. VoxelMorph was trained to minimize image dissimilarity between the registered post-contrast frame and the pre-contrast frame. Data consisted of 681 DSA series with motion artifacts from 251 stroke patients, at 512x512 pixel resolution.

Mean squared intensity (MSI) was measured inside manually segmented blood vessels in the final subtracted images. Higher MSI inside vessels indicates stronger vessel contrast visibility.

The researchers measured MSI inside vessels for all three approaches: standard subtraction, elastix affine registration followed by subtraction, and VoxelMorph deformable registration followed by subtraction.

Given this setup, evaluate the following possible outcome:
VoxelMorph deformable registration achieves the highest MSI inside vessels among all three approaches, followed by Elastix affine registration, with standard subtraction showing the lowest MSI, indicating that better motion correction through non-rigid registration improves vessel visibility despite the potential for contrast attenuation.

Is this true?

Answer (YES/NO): NO